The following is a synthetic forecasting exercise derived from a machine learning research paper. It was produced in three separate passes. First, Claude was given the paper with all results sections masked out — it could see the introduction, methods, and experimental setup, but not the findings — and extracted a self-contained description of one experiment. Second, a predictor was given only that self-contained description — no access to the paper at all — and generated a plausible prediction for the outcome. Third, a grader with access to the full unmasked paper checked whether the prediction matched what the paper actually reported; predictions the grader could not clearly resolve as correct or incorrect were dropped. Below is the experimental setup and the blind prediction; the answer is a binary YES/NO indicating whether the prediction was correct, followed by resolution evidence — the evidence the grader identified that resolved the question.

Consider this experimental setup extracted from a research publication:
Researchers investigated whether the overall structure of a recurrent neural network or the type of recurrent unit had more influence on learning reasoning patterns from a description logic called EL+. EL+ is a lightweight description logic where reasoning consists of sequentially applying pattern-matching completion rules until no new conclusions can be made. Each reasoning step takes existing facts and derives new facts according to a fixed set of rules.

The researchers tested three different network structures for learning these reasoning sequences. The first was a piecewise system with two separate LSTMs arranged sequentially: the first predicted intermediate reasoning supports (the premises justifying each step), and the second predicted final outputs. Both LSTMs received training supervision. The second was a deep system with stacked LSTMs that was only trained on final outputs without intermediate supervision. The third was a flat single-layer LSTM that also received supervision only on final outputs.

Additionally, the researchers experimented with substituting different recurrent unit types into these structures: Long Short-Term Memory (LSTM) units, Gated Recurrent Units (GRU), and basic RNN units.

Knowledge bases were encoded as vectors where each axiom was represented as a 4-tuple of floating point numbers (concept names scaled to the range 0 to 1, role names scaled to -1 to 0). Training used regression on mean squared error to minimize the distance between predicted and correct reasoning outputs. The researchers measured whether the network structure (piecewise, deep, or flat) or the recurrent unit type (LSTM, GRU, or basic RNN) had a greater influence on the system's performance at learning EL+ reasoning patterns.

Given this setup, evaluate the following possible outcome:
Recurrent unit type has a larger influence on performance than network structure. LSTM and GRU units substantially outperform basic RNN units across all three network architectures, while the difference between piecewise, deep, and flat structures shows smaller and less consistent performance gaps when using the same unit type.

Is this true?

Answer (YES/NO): NO